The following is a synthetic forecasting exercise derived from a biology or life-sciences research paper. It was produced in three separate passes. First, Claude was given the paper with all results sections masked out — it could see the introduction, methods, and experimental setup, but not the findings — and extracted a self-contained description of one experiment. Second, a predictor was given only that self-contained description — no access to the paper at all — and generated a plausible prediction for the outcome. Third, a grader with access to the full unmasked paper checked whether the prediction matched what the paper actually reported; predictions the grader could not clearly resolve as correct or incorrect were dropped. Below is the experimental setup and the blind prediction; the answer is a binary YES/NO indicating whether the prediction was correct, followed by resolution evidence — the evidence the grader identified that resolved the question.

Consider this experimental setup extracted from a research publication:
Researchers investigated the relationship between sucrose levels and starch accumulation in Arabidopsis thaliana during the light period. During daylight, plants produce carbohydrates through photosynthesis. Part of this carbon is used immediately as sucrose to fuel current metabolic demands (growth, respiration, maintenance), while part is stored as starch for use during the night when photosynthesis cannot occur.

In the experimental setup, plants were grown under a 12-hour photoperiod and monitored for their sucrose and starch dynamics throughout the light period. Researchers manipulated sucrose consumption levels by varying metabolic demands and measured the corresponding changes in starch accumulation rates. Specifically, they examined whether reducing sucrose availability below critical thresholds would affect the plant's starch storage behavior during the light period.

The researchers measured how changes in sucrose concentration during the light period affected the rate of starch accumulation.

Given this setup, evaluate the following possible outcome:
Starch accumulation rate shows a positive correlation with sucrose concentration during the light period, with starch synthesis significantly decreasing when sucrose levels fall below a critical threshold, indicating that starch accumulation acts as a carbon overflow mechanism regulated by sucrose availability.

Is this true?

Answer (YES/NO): YES